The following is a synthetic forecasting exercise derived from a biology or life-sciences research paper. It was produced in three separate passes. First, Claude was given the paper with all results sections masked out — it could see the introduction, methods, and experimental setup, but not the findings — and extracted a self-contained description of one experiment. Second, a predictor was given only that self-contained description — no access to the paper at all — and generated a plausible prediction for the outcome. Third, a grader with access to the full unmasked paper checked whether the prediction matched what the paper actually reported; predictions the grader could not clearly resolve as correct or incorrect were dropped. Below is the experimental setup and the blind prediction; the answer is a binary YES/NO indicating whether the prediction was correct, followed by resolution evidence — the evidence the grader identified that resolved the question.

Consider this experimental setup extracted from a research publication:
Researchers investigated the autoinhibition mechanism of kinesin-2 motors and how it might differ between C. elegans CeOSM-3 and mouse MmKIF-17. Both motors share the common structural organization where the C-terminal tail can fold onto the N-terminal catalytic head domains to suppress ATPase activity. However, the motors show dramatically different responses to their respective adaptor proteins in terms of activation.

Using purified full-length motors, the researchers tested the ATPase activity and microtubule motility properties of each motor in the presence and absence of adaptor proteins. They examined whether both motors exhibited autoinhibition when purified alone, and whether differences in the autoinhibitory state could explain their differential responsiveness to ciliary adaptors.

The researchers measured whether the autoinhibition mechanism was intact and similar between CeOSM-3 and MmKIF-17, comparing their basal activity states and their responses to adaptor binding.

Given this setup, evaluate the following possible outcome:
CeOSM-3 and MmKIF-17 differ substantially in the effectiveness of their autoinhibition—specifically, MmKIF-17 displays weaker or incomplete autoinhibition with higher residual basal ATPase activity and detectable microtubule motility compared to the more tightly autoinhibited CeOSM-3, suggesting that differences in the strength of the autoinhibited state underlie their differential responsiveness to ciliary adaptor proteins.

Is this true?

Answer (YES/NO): NO